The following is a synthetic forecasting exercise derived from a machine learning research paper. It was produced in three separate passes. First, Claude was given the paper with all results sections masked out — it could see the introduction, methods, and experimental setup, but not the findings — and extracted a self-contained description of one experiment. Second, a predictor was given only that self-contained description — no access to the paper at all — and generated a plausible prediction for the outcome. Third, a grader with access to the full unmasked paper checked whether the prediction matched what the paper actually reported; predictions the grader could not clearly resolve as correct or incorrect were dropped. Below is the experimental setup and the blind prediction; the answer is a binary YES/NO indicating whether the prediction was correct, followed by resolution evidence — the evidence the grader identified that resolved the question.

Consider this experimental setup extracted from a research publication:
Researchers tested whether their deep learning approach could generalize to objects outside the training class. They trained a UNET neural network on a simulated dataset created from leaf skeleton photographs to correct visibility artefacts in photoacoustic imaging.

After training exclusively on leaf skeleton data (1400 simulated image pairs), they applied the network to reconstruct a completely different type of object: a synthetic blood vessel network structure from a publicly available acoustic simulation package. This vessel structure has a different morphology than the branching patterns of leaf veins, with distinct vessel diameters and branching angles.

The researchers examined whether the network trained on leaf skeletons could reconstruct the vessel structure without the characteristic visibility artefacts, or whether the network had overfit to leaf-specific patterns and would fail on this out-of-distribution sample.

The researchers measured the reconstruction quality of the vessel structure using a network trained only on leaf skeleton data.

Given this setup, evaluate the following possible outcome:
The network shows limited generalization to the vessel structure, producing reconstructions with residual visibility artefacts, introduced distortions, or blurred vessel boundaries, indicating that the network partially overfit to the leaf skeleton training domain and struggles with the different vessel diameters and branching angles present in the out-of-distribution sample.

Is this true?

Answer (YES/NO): NO